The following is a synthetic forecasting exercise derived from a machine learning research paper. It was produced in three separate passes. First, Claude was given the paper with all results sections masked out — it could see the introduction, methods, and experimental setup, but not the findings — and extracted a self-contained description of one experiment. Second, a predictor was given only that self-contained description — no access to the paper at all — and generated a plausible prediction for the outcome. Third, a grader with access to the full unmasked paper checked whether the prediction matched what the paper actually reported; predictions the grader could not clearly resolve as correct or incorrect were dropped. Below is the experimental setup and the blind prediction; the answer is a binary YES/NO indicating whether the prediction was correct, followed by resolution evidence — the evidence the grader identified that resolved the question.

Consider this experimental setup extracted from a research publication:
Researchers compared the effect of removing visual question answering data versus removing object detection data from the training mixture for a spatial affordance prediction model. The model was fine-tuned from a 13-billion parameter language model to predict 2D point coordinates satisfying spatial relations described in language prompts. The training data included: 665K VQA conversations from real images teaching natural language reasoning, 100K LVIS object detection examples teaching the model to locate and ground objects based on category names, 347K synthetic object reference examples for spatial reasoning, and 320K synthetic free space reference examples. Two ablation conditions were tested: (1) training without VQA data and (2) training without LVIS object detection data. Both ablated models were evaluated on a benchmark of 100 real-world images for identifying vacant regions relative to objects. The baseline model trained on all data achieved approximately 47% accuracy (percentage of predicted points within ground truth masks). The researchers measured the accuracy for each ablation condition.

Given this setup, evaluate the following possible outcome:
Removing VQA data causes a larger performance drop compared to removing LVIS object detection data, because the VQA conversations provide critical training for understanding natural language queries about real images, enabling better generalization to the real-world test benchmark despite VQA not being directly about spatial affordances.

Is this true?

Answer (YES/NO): YES